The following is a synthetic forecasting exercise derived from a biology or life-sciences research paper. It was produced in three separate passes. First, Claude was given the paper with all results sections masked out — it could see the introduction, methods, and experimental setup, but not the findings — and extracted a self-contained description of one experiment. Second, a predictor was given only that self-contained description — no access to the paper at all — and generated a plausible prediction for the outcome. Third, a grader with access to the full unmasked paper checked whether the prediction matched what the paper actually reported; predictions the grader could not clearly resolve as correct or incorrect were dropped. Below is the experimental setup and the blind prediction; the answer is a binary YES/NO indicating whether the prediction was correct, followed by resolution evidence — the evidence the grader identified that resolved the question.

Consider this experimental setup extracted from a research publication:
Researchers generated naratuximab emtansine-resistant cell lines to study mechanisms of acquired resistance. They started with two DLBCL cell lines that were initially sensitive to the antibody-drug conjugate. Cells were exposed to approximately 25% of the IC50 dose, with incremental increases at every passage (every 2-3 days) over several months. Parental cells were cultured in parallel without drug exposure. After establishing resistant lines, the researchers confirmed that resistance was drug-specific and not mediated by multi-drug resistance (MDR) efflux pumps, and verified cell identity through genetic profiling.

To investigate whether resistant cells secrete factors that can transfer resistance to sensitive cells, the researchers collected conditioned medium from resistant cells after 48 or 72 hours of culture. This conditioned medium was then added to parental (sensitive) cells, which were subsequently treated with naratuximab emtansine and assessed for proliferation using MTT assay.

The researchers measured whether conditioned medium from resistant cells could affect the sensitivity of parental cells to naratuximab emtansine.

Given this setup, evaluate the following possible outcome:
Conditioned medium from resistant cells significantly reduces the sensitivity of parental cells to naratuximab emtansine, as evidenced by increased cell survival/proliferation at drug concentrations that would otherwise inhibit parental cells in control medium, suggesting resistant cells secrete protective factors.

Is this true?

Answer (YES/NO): NO